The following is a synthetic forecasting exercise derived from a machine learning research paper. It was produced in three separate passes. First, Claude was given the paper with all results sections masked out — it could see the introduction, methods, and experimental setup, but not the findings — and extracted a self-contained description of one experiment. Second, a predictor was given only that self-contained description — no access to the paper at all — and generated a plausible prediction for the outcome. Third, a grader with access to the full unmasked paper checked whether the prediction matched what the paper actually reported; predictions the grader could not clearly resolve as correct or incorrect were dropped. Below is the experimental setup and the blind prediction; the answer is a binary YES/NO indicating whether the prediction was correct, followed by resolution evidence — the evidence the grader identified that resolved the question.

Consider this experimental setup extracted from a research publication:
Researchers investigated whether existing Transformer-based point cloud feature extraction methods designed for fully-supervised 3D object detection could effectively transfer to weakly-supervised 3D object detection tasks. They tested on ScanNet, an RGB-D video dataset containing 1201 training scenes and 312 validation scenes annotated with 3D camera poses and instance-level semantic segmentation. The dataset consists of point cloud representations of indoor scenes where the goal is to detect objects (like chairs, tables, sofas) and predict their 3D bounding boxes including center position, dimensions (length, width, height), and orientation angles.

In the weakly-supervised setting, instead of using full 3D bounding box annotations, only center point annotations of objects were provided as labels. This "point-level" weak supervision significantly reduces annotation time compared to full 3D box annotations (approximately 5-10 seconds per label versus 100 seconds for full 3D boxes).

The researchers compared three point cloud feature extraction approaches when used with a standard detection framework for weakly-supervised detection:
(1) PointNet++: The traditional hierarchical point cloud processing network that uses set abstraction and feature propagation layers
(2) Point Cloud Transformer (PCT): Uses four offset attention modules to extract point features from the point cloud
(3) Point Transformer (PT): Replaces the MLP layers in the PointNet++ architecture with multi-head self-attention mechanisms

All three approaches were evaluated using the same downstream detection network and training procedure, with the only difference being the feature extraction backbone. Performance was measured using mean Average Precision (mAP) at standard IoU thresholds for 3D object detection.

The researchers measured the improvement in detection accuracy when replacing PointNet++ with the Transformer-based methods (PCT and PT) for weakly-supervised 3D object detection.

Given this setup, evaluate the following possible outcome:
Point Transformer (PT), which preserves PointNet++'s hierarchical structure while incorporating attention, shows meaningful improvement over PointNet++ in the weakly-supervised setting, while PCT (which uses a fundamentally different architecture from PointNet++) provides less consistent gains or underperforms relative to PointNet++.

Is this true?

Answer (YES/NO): NO